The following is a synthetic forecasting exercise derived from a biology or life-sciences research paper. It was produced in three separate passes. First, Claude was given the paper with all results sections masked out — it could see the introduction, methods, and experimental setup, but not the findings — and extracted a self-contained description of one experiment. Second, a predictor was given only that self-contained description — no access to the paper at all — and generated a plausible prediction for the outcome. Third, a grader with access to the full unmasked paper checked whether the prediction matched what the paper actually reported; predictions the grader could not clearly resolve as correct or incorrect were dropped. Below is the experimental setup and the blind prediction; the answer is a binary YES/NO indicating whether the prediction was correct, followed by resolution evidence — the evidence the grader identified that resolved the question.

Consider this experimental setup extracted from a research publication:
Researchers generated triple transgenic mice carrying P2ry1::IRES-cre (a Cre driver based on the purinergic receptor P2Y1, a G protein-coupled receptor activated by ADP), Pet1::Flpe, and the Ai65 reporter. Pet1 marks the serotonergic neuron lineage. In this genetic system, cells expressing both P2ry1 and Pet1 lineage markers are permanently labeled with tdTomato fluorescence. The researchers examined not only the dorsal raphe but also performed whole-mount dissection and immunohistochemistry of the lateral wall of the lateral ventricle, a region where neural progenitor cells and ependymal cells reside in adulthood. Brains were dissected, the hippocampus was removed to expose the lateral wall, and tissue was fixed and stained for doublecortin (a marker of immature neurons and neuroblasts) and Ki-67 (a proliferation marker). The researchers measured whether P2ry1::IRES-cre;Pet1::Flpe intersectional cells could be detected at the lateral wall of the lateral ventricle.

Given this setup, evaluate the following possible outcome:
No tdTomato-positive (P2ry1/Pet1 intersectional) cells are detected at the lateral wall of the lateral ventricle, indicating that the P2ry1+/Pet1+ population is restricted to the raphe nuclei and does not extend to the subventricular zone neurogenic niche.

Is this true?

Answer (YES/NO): NO